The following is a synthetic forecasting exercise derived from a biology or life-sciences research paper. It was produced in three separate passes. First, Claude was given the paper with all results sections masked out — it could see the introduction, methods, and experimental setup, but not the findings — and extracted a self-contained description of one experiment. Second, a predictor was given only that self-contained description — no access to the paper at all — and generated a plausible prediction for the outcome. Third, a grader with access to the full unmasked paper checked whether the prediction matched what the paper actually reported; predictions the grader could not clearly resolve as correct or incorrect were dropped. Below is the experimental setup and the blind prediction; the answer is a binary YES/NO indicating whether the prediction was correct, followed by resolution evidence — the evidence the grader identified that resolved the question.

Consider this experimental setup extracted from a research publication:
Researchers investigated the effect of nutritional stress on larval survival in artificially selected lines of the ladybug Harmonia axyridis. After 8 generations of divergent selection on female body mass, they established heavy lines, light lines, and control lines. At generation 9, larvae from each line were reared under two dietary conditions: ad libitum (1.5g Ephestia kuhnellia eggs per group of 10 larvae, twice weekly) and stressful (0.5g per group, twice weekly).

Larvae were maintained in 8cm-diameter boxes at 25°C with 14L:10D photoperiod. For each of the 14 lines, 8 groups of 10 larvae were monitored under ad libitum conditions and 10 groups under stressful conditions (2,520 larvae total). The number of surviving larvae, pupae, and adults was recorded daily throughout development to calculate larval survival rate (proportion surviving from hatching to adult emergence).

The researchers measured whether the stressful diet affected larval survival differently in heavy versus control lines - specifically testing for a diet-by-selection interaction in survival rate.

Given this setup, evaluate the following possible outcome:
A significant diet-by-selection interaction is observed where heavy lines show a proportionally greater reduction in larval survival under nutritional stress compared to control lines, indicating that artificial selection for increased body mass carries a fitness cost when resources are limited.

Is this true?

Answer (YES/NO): YES